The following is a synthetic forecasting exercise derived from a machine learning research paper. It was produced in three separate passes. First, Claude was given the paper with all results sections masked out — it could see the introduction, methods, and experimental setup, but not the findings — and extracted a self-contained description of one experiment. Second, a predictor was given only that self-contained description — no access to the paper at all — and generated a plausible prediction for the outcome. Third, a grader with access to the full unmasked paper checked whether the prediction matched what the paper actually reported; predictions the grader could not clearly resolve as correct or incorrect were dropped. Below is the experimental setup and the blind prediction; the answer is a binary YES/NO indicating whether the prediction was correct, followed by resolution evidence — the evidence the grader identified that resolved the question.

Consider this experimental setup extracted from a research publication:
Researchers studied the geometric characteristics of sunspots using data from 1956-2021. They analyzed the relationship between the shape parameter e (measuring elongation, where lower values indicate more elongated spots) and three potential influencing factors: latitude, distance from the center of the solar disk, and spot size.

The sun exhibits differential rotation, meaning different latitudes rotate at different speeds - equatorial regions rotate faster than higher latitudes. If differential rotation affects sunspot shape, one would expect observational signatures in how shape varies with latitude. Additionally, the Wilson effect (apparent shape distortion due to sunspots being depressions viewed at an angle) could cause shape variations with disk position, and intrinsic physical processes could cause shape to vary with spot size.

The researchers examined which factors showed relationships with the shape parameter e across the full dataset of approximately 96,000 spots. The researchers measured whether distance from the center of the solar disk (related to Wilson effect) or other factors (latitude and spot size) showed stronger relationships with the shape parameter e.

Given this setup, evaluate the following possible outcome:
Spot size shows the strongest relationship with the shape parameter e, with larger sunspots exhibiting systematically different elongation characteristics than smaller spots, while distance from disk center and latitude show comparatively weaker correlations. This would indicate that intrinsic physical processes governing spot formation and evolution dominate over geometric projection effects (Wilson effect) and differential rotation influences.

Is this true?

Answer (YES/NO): NO